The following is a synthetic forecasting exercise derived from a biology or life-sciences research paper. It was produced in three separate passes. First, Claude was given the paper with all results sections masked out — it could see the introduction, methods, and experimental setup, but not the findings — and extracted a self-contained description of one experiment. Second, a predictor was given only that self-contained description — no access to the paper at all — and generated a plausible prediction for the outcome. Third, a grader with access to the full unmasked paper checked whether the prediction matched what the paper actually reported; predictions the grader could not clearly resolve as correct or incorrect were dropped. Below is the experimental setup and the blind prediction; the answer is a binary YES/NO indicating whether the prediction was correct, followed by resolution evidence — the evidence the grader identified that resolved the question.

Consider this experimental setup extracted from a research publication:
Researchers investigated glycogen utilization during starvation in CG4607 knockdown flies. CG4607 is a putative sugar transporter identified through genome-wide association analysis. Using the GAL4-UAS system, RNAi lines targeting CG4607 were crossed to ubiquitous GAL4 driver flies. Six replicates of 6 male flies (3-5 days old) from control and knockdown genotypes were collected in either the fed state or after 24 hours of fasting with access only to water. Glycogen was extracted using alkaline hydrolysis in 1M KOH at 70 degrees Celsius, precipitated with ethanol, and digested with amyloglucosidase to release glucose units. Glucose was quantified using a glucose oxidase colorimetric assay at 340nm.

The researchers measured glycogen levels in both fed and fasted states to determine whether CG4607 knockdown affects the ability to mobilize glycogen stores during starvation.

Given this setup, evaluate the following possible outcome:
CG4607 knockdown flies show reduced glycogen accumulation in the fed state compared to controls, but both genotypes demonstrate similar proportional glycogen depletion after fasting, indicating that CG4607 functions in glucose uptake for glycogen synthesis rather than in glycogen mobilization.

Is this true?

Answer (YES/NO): NO